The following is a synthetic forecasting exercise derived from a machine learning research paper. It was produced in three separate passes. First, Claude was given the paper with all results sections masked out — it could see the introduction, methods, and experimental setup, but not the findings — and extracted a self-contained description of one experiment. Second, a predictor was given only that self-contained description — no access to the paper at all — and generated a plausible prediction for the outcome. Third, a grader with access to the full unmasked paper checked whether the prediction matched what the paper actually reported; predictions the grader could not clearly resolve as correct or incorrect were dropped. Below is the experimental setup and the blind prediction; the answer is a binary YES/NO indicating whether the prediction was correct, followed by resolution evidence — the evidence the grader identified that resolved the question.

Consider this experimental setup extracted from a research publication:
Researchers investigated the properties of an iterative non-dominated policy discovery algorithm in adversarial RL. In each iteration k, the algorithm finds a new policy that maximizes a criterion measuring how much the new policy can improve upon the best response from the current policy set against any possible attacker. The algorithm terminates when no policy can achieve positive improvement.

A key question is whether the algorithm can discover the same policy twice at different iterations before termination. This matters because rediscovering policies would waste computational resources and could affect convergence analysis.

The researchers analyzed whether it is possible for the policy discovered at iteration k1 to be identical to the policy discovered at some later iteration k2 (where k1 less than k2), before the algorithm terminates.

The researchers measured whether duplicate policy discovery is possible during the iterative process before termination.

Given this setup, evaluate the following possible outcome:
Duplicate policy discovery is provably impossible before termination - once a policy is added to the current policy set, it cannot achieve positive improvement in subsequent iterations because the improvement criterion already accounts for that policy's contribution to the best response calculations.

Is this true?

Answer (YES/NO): YES